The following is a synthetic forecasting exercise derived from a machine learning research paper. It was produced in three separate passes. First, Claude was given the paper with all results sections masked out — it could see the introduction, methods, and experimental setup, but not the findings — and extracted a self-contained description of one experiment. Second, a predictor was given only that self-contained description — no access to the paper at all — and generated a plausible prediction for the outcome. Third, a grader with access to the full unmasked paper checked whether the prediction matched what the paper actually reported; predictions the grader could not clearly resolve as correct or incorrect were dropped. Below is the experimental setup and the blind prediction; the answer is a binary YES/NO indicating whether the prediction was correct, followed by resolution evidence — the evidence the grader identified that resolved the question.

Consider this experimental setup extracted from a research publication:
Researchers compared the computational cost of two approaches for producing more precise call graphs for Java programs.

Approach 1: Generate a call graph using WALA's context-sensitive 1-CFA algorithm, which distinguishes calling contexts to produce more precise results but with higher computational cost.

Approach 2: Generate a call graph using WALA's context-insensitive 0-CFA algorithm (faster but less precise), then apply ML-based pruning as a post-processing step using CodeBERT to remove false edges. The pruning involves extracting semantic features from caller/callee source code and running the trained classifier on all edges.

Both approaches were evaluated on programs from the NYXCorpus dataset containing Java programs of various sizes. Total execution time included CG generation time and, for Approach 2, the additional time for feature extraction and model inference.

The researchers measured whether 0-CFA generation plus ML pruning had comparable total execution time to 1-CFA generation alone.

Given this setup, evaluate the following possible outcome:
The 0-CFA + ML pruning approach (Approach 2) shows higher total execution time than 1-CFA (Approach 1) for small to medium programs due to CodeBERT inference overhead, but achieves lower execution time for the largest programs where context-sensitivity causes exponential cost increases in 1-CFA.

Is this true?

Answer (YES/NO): NO